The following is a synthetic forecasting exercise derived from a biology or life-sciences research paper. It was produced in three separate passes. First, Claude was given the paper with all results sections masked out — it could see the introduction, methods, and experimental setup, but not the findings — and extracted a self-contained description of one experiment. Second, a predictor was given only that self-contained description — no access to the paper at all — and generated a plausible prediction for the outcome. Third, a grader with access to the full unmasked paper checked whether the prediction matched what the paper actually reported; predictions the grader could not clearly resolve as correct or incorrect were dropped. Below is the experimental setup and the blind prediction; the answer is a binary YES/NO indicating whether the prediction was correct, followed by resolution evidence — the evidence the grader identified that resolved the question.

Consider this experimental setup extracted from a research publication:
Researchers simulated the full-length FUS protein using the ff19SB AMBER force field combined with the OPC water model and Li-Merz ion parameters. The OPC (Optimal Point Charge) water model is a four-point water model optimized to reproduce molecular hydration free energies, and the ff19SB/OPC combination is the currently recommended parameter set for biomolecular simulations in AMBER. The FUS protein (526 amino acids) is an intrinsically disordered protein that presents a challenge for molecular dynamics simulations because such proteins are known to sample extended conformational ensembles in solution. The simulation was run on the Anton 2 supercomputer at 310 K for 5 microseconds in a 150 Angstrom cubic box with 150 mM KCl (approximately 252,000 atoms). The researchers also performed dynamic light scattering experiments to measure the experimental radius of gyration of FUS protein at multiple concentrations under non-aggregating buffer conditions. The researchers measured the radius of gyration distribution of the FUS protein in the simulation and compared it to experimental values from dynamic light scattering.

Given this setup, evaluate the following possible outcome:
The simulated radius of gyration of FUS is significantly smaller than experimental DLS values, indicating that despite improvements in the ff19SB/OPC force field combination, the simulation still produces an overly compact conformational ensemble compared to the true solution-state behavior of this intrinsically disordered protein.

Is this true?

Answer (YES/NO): YES